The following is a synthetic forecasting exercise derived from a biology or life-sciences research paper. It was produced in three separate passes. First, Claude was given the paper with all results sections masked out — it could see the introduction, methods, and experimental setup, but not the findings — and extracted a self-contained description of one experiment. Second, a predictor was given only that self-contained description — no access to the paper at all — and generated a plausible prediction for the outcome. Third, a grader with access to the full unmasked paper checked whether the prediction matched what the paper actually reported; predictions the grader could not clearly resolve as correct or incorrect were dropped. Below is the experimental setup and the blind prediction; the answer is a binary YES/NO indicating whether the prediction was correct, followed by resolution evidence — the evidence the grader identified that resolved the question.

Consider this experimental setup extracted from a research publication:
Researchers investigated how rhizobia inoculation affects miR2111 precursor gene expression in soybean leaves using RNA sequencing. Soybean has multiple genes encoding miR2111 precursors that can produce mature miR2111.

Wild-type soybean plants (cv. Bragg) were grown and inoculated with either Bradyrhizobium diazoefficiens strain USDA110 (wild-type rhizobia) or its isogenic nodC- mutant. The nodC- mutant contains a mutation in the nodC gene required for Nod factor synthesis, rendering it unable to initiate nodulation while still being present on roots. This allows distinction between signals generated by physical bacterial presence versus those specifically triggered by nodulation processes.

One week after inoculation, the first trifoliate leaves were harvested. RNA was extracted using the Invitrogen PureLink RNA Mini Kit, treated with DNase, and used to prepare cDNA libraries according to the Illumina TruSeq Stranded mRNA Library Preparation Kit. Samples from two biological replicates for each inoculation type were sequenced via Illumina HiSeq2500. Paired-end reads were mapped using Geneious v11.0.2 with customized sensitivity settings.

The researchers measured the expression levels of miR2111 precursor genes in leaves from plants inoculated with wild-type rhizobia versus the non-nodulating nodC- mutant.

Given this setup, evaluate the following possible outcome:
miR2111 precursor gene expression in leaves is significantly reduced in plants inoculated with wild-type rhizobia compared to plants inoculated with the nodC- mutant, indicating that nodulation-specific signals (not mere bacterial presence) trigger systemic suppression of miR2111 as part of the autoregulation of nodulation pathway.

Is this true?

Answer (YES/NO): YES